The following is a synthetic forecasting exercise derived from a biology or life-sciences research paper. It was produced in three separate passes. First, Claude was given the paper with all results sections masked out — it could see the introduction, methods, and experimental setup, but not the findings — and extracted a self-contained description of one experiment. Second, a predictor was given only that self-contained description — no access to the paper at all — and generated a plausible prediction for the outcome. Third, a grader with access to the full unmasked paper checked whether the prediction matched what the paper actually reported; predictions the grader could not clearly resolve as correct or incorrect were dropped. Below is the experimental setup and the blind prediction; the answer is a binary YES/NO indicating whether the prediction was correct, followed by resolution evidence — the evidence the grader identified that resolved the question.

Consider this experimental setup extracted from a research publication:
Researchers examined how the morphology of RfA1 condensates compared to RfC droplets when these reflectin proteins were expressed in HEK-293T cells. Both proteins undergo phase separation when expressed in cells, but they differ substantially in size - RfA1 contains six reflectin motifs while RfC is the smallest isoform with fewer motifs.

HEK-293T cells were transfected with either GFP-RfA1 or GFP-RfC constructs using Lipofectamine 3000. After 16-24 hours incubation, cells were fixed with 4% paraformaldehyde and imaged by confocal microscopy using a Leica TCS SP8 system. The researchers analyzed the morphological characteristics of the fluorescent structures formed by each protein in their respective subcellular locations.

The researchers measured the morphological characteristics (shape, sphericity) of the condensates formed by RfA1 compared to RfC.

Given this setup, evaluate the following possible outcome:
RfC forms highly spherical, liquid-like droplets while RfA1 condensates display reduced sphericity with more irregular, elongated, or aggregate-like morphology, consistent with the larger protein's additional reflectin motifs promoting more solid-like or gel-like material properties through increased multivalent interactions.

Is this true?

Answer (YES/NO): NO